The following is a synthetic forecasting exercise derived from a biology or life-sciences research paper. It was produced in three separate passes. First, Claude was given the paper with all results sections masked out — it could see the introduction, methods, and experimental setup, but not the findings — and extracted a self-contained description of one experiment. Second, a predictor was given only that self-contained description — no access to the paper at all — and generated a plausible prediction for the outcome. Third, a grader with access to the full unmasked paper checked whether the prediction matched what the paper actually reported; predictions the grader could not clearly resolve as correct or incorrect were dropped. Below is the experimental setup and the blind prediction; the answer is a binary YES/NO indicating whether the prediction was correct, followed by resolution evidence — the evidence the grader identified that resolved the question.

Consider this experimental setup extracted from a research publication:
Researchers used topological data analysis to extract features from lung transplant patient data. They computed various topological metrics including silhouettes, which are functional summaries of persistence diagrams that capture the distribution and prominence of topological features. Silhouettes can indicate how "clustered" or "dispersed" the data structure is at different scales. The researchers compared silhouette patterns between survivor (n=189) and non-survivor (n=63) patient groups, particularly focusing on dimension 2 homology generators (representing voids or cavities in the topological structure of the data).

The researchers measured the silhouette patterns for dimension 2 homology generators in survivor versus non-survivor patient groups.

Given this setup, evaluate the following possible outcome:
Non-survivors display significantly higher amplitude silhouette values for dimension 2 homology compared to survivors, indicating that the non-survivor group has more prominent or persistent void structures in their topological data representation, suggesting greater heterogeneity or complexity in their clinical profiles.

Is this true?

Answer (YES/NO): YES